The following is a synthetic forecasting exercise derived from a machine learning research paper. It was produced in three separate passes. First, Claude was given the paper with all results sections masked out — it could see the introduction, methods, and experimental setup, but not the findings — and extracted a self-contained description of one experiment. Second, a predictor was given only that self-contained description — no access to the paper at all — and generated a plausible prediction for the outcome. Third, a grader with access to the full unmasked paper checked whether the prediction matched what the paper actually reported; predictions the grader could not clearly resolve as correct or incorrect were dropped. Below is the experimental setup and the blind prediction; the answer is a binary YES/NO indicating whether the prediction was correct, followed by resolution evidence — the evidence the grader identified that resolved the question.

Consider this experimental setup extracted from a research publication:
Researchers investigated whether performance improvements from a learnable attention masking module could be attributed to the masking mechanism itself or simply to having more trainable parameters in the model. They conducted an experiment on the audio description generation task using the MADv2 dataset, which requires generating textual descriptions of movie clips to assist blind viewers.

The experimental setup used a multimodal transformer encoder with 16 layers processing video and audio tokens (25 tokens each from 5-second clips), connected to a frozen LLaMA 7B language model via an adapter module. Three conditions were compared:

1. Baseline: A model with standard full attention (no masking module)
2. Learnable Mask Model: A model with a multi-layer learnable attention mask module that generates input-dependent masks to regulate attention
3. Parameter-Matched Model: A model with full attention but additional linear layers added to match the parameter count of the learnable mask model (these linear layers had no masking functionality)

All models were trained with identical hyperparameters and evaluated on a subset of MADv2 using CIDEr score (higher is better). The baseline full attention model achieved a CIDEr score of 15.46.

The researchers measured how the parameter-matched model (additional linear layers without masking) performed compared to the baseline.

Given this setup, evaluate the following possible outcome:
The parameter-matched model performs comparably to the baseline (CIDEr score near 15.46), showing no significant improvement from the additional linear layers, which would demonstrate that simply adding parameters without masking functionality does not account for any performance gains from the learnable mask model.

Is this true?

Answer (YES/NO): NO